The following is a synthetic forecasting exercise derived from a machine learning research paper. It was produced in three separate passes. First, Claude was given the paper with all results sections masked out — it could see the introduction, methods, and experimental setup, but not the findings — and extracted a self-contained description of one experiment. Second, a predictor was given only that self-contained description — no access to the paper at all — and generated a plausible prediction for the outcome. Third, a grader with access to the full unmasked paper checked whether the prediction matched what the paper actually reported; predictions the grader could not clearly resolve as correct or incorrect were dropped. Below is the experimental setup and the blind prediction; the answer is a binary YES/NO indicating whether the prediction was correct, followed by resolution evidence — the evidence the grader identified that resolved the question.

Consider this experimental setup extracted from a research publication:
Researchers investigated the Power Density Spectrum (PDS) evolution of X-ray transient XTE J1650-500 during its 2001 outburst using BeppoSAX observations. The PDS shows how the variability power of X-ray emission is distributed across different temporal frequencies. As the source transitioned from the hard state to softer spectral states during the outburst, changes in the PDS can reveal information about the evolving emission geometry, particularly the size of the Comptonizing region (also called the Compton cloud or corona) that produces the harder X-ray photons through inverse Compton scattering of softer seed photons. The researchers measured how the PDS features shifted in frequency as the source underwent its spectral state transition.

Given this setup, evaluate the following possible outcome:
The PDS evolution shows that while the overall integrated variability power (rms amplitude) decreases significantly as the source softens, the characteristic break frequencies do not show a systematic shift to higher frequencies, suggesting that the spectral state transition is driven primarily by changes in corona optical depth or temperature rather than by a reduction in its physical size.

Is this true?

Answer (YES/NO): NO